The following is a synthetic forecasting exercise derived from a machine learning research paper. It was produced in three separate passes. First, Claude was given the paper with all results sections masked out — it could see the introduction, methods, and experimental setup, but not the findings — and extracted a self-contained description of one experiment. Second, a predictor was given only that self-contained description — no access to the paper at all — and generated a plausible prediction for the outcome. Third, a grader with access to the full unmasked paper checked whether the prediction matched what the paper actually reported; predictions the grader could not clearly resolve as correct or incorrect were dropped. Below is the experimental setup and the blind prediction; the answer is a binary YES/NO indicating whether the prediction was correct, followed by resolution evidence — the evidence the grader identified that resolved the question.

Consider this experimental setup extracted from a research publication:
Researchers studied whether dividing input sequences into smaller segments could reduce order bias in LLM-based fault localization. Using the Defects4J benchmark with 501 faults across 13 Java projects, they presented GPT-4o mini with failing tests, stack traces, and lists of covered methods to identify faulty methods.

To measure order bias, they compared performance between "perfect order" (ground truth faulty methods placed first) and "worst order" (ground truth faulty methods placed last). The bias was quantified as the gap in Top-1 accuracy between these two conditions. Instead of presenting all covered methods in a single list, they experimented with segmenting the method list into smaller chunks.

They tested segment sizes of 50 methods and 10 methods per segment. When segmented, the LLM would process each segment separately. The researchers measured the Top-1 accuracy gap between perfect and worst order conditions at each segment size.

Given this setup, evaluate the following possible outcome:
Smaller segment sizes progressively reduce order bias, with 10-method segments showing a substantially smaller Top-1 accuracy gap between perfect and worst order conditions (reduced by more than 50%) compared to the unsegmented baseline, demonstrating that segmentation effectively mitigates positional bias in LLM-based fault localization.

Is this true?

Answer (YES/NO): YES